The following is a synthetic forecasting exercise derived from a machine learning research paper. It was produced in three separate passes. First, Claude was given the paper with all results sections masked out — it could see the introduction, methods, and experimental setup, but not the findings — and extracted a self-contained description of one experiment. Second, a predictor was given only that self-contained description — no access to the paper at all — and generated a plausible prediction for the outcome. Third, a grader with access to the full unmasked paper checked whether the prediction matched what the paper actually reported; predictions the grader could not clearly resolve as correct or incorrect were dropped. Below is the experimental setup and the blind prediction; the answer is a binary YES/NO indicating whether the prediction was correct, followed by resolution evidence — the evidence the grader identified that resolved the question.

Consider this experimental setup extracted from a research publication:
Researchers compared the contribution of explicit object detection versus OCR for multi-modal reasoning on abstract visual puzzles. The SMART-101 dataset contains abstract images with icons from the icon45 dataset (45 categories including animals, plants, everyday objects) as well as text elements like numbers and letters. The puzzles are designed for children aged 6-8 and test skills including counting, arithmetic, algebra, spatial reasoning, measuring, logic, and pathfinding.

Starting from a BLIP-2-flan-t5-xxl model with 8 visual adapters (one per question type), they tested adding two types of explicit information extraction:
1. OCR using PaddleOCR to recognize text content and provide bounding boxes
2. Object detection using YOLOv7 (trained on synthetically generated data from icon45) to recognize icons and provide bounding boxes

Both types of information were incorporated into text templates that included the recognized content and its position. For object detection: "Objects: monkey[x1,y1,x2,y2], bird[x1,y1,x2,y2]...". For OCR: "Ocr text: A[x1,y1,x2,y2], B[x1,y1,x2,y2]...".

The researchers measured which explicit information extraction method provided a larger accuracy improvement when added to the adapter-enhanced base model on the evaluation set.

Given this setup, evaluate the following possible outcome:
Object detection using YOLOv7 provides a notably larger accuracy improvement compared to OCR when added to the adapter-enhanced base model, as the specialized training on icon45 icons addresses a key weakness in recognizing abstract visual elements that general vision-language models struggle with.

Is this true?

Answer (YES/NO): YES